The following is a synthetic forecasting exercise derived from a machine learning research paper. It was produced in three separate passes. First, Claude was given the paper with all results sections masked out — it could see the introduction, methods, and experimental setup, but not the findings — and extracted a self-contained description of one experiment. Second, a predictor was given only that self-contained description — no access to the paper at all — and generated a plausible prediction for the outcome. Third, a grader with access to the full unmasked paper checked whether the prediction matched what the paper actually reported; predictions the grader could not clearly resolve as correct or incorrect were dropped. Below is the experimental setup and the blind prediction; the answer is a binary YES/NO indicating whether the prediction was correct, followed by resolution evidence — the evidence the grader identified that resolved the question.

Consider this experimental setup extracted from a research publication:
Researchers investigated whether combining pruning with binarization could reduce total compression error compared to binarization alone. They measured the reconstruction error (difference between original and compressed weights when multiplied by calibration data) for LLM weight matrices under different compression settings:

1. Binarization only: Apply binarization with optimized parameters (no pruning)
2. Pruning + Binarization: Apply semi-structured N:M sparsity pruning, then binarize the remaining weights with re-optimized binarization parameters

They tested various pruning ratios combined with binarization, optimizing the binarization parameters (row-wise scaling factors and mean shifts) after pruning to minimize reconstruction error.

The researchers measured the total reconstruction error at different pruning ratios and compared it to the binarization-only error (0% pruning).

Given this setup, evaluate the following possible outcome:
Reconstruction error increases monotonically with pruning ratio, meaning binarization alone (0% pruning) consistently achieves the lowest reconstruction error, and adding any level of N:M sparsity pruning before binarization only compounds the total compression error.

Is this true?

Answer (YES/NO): NO